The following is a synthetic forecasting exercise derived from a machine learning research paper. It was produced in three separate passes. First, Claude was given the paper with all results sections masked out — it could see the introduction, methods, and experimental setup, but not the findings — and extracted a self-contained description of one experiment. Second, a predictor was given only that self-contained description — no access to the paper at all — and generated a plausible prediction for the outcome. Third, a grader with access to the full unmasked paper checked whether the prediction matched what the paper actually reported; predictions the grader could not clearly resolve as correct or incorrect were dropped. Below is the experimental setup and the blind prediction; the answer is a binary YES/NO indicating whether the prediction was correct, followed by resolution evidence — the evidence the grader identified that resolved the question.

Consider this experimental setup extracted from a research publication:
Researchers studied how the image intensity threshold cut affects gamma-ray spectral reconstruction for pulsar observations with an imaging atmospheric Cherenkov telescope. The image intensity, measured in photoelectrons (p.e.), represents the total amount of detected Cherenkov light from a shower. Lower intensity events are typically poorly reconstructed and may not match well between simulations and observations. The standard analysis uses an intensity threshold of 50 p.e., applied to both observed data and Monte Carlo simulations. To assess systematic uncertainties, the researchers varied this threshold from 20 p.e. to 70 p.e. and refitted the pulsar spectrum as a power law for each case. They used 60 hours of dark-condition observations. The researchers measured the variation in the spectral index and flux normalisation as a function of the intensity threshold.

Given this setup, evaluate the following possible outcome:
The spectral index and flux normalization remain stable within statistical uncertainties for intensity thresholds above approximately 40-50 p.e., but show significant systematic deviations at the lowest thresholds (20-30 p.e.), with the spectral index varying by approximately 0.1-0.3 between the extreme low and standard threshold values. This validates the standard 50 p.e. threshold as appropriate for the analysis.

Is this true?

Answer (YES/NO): NO